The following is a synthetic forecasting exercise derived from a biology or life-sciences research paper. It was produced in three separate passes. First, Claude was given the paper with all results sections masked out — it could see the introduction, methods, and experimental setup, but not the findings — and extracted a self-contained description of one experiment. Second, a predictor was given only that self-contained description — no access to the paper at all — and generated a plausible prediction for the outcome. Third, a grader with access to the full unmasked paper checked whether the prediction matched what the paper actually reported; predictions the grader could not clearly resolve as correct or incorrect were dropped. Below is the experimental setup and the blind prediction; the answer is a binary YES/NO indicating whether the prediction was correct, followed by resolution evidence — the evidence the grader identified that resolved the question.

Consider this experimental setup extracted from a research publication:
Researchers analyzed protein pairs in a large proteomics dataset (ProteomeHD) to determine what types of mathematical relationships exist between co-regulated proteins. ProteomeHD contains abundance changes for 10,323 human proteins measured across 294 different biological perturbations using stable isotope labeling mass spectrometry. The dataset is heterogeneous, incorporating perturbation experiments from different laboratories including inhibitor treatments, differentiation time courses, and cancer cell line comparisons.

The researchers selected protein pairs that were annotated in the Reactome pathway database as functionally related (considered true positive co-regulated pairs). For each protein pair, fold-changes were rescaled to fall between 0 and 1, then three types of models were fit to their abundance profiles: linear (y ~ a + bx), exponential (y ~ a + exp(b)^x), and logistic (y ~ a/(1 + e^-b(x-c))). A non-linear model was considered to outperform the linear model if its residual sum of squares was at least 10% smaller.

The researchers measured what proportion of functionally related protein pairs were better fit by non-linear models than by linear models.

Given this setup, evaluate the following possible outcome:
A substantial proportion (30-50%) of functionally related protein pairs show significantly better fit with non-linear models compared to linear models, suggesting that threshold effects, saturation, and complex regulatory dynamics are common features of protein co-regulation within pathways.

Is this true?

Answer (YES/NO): NO